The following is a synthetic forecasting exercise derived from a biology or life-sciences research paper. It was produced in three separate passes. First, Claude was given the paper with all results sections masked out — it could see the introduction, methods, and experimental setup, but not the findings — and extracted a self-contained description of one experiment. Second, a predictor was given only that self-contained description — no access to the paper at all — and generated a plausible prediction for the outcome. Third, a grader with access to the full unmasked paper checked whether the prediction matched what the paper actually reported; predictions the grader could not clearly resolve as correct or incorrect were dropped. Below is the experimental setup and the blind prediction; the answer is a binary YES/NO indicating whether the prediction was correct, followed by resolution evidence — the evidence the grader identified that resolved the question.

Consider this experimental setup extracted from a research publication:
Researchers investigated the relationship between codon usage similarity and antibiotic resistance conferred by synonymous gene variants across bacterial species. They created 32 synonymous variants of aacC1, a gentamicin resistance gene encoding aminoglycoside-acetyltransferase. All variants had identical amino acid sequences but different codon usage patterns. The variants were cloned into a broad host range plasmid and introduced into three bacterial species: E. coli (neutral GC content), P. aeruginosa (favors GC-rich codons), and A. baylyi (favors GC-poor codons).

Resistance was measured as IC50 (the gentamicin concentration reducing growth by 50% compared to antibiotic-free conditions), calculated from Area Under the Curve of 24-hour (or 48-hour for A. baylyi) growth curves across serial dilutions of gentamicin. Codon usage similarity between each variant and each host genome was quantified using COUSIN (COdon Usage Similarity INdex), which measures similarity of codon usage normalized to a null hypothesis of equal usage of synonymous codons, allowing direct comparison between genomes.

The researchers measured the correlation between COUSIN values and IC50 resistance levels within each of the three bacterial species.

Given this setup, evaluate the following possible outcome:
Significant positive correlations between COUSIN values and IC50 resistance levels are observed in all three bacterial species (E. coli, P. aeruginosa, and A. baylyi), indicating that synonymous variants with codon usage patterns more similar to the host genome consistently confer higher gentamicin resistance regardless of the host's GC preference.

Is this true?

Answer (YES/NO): NO